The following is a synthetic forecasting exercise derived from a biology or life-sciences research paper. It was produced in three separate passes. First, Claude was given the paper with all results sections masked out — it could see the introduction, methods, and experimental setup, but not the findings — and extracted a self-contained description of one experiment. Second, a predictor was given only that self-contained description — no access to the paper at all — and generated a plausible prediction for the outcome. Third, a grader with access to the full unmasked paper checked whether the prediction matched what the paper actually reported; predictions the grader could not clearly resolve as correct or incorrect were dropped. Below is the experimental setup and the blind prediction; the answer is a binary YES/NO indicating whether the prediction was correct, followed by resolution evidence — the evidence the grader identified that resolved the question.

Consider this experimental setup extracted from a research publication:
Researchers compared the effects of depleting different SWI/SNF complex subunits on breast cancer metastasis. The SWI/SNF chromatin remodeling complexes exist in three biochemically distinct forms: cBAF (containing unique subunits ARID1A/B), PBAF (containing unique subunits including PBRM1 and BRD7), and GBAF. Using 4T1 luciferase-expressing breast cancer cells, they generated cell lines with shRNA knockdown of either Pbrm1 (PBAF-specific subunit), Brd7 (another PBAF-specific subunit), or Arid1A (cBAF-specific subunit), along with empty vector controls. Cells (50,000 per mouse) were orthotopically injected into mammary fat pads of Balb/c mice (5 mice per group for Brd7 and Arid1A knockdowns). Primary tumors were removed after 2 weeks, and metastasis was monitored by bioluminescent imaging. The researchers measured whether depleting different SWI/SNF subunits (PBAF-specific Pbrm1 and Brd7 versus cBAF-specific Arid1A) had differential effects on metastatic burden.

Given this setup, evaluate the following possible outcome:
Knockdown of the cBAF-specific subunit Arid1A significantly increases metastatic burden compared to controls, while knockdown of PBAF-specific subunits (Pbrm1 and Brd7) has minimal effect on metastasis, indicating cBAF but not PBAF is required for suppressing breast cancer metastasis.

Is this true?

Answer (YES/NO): NO